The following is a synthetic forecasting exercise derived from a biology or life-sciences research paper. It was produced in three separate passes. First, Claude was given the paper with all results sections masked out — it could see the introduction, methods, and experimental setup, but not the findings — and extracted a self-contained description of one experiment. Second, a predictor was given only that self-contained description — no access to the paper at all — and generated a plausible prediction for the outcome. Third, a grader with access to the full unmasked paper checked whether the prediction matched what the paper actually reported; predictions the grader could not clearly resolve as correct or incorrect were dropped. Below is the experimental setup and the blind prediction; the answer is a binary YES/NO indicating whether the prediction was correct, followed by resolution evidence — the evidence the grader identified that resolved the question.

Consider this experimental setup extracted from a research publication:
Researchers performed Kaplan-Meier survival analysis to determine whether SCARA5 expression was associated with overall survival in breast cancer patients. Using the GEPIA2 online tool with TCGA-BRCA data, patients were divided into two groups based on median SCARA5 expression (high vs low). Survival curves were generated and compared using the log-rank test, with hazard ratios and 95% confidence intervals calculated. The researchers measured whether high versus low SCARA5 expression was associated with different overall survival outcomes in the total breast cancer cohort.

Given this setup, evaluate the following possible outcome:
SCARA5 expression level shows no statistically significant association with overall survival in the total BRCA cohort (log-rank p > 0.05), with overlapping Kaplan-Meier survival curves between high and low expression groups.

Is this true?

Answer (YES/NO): YES